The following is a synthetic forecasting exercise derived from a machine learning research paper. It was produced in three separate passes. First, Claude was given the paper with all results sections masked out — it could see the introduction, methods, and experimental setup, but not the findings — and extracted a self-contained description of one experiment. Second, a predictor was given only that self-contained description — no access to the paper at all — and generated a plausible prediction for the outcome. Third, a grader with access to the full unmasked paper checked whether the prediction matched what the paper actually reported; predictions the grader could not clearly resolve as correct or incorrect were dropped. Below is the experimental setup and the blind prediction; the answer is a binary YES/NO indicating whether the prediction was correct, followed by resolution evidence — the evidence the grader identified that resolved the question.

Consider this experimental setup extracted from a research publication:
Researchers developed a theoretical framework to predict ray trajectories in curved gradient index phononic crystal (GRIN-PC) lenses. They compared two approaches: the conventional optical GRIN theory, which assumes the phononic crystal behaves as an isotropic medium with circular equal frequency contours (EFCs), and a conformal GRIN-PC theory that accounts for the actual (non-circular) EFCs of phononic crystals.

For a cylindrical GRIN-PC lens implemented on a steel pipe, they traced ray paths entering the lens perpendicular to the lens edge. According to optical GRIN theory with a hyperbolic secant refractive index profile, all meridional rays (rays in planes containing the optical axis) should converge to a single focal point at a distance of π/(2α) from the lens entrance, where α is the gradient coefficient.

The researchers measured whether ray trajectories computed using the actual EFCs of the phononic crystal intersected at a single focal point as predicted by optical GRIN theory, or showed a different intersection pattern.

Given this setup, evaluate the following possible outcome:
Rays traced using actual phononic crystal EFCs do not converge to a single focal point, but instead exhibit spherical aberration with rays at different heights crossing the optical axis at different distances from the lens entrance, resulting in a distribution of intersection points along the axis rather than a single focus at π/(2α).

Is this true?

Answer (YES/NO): NO